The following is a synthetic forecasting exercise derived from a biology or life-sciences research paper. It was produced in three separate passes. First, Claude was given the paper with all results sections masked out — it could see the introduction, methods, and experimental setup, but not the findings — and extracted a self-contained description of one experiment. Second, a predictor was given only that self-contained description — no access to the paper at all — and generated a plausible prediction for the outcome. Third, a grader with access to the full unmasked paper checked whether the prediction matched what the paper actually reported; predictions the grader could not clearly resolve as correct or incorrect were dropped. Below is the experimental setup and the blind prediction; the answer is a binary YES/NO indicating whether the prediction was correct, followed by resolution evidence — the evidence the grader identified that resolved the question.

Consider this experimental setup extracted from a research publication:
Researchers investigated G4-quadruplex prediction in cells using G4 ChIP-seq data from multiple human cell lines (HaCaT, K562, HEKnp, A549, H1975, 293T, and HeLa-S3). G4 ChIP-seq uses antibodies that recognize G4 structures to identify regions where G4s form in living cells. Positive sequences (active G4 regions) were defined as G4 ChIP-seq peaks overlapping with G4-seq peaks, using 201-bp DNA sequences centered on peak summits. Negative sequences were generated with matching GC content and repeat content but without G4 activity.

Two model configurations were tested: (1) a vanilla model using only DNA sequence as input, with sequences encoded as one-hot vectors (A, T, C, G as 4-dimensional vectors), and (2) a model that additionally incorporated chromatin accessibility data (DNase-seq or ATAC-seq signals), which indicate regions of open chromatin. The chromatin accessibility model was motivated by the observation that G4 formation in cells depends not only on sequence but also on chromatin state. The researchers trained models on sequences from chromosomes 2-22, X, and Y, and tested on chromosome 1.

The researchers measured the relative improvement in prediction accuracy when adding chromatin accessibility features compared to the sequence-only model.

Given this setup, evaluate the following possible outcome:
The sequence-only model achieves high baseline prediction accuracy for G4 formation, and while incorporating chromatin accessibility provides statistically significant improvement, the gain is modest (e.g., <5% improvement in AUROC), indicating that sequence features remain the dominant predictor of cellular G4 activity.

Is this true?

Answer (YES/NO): NO